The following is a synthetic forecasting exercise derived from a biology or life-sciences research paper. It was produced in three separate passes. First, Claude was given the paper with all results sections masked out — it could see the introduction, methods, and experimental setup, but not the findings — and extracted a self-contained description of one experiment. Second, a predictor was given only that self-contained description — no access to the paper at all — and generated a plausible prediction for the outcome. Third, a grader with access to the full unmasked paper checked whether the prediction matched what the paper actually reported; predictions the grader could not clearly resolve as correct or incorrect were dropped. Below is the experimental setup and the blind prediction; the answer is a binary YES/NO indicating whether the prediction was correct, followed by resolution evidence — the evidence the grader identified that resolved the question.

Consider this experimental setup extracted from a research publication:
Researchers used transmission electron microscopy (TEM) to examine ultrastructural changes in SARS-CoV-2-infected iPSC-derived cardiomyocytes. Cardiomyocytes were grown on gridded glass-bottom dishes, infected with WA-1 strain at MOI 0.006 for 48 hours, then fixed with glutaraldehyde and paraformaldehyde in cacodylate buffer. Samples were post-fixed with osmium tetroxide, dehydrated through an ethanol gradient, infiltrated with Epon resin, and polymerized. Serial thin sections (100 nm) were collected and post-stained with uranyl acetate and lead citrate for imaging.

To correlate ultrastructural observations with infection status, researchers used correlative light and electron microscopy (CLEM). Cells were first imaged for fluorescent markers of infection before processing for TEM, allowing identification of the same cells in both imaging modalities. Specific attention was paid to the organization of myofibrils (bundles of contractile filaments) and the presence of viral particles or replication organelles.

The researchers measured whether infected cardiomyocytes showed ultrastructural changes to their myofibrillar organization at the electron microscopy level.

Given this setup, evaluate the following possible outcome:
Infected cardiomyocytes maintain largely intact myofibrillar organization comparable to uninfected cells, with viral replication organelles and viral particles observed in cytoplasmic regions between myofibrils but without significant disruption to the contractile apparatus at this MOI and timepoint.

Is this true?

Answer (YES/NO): NO